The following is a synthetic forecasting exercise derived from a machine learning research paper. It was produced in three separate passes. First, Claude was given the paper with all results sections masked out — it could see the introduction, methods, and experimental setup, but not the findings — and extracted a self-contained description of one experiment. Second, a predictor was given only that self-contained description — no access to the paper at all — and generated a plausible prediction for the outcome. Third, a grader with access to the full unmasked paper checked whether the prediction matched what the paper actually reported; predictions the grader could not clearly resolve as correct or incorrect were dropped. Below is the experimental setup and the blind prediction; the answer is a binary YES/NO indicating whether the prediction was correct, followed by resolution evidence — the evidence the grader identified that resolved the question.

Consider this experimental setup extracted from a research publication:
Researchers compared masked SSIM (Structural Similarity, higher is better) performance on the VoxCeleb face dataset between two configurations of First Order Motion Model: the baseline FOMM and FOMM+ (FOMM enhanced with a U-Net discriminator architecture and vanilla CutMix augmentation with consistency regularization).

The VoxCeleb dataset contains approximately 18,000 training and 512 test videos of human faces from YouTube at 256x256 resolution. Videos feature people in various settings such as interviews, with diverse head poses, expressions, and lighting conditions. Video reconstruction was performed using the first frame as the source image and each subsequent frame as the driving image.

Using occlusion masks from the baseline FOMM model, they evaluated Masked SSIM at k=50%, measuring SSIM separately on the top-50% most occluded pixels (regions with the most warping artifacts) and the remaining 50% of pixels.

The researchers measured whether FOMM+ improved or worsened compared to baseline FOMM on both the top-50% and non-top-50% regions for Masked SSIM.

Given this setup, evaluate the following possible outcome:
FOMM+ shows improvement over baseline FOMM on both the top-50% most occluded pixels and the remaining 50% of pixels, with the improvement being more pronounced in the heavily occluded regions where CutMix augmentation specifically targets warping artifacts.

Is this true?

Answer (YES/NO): NO